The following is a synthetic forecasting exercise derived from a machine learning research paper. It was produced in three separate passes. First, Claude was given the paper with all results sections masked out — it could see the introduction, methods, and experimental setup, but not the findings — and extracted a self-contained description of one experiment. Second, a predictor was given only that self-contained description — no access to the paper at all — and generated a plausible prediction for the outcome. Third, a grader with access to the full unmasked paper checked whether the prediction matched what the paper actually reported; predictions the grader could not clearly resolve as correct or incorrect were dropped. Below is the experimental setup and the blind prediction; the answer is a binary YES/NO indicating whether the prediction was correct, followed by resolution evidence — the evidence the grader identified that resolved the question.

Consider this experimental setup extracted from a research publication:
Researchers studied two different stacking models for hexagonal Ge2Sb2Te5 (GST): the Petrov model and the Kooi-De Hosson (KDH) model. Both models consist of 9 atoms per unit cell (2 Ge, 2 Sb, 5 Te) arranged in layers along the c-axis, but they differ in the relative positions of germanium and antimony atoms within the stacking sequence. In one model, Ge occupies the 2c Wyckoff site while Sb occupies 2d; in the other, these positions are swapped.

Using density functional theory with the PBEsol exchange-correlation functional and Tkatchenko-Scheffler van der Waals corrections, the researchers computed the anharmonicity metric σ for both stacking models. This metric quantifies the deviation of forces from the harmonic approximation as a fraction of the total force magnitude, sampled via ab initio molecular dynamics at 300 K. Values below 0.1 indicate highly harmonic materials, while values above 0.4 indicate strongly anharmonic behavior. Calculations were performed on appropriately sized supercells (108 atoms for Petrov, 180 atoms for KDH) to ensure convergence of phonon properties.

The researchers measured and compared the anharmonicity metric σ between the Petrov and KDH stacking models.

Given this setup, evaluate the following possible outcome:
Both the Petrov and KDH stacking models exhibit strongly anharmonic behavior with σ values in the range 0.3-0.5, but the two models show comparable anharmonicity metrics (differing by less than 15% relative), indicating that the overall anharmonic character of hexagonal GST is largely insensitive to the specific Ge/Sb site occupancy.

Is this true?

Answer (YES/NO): NO